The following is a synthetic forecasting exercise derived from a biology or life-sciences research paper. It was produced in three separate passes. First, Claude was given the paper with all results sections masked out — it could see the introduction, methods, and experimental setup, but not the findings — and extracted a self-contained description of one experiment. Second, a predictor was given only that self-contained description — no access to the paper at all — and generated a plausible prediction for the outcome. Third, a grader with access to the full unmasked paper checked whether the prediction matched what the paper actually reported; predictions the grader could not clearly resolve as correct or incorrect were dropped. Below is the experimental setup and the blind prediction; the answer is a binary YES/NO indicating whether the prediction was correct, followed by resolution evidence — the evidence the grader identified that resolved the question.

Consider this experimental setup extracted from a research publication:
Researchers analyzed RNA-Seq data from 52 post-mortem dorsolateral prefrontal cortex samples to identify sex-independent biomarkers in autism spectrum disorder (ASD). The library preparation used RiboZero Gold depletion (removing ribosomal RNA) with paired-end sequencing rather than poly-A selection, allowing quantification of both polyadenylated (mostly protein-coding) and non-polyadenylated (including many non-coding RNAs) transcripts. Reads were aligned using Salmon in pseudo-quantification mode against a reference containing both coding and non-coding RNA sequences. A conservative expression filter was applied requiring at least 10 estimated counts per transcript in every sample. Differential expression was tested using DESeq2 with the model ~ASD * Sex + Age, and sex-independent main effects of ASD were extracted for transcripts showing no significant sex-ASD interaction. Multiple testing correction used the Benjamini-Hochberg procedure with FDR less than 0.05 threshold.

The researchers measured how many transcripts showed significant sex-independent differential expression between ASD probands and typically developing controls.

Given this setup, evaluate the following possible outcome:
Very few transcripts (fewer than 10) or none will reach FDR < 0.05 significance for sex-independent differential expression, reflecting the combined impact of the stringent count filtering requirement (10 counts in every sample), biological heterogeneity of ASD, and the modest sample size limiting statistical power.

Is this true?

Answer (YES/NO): YES